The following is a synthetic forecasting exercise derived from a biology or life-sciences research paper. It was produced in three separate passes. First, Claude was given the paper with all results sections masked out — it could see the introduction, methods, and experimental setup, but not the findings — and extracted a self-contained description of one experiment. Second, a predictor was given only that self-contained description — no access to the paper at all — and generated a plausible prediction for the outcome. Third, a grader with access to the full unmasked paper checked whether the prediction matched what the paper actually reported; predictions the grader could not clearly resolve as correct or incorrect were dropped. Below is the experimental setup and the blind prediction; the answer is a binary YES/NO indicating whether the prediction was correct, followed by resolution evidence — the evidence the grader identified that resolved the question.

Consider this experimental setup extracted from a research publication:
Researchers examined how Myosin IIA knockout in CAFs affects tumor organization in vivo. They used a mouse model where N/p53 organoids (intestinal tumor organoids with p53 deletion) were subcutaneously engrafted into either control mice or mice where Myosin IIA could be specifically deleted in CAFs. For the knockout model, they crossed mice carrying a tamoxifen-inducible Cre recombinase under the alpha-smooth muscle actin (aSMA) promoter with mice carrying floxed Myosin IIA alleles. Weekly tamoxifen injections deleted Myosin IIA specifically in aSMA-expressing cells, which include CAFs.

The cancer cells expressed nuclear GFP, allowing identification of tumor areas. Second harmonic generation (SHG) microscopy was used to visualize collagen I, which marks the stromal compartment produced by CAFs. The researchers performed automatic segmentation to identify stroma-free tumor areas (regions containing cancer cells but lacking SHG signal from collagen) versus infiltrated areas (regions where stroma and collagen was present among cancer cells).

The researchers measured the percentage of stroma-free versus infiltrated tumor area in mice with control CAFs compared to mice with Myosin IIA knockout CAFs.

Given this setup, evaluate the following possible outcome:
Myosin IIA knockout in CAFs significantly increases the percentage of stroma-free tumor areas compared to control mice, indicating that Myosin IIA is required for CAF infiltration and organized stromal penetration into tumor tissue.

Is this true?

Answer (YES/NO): NO